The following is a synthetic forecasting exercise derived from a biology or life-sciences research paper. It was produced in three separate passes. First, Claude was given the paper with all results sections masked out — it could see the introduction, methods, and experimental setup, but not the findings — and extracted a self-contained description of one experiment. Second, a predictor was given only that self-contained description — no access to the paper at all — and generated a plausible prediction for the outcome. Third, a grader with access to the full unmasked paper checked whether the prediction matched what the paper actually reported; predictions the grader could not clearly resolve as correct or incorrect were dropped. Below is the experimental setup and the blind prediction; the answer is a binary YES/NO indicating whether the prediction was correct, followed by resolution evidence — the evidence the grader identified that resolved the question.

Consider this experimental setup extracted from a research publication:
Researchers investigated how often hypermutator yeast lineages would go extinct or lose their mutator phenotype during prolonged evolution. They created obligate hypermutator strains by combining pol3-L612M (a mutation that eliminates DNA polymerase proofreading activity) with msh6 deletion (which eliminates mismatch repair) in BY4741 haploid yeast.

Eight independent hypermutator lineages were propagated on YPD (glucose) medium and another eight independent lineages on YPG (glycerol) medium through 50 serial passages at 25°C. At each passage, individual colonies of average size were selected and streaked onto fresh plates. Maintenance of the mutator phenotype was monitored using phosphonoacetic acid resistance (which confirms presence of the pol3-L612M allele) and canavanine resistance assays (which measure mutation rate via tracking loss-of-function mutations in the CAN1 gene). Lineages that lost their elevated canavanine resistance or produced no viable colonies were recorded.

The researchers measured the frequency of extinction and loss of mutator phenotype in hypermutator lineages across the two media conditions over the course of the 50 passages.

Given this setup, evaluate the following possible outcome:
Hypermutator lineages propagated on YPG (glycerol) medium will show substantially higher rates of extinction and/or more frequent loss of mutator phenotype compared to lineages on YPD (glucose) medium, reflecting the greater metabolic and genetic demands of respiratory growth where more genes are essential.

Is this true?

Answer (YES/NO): YES